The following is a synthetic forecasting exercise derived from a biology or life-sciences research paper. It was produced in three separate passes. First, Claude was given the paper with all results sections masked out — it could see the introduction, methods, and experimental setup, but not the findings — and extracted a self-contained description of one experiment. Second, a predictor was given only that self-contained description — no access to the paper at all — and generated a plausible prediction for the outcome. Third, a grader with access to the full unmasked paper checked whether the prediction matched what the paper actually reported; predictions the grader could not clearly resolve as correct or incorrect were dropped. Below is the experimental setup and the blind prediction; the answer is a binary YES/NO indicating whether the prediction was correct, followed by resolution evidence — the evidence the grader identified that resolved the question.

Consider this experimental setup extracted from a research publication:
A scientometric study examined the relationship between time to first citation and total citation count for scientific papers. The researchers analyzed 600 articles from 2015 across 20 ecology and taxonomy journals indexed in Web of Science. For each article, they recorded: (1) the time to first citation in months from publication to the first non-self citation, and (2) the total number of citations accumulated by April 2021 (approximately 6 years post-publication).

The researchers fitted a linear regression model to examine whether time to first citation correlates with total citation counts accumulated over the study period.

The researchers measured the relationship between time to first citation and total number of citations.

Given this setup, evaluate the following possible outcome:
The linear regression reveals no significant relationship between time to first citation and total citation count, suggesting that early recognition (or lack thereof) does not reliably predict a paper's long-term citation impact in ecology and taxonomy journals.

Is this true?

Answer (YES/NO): NO